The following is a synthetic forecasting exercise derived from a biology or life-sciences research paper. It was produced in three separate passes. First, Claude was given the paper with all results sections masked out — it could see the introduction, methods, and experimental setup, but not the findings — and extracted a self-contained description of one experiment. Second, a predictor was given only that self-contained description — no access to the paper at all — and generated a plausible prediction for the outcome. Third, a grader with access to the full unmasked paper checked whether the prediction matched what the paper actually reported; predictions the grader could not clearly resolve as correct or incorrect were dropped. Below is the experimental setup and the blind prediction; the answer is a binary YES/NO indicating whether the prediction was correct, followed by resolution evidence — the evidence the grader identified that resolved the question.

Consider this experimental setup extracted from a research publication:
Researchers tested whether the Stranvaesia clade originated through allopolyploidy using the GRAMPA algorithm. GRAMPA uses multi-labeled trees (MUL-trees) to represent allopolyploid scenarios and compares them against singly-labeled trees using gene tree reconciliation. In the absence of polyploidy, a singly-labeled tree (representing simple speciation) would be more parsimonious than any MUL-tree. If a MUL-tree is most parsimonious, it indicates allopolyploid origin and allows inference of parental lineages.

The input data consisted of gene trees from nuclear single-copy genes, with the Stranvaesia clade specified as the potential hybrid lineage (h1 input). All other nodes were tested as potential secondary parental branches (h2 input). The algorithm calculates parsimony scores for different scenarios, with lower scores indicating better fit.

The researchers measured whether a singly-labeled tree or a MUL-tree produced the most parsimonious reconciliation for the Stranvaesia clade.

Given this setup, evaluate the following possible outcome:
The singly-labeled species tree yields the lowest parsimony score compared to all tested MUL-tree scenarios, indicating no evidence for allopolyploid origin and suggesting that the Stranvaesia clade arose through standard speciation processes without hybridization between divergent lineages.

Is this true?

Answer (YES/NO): NO